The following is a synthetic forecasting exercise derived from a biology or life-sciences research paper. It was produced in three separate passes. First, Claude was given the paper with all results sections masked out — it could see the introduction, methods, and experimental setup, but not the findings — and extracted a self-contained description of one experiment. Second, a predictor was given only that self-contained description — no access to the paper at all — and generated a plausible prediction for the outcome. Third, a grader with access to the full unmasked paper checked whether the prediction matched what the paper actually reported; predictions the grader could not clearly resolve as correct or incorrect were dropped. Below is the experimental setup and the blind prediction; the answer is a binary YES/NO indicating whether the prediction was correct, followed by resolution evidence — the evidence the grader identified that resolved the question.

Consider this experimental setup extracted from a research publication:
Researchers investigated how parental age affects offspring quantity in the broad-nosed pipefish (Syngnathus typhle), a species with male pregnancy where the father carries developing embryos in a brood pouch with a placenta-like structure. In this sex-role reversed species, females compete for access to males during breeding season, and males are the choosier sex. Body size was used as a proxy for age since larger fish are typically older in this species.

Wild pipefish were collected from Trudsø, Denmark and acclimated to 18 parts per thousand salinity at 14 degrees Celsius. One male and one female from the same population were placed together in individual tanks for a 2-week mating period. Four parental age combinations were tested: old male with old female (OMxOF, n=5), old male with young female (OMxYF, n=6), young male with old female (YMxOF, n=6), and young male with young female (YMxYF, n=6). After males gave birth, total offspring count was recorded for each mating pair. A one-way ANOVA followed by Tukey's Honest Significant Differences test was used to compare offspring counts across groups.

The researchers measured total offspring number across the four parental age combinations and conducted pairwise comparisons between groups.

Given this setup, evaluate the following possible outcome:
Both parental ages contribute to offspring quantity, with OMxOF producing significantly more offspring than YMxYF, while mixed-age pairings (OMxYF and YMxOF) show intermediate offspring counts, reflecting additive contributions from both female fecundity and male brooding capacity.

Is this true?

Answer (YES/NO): NO